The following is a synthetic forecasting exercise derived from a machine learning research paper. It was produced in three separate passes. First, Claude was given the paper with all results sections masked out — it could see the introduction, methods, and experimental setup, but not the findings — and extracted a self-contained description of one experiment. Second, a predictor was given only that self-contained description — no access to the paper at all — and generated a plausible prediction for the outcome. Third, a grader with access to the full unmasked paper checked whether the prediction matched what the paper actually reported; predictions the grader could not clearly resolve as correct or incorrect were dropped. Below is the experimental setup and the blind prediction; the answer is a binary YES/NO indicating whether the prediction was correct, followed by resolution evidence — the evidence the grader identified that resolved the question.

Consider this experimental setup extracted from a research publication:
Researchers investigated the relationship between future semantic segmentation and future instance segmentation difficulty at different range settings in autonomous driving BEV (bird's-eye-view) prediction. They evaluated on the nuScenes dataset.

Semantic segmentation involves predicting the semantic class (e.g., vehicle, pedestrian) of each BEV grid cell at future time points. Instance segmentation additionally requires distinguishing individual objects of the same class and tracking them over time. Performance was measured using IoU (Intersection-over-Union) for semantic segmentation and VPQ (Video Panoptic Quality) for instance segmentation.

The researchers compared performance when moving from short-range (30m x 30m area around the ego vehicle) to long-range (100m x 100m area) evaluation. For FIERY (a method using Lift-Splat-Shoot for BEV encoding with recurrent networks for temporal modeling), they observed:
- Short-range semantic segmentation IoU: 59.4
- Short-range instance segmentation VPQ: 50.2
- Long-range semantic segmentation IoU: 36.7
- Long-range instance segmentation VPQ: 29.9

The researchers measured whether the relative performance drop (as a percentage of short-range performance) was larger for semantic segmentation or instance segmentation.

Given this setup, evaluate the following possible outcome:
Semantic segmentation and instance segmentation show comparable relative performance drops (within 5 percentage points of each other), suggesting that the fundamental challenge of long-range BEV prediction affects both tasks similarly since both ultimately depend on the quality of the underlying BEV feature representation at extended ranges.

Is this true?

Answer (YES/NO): YES